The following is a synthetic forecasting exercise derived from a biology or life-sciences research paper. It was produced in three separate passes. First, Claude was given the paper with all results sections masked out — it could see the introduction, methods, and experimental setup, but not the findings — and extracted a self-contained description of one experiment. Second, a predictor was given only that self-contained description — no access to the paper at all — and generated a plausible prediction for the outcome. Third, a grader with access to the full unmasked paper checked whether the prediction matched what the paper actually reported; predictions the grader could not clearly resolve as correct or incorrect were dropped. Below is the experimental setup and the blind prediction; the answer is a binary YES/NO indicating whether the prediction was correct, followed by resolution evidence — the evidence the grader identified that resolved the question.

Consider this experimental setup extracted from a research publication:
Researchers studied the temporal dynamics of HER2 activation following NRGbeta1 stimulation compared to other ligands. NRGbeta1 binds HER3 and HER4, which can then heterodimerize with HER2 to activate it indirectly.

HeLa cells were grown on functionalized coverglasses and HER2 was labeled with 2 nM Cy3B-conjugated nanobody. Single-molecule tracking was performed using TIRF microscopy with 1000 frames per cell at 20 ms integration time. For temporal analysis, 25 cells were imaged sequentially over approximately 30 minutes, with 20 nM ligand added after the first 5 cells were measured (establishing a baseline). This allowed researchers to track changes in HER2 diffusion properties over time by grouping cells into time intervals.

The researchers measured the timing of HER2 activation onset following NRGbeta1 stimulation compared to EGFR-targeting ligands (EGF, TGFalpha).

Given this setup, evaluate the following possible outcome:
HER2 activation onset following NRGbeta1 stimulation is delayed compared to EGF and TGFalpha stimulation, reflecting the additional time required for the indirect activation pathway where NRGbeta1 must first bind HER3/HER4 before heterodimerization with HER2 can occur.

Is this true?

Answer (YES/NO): NO